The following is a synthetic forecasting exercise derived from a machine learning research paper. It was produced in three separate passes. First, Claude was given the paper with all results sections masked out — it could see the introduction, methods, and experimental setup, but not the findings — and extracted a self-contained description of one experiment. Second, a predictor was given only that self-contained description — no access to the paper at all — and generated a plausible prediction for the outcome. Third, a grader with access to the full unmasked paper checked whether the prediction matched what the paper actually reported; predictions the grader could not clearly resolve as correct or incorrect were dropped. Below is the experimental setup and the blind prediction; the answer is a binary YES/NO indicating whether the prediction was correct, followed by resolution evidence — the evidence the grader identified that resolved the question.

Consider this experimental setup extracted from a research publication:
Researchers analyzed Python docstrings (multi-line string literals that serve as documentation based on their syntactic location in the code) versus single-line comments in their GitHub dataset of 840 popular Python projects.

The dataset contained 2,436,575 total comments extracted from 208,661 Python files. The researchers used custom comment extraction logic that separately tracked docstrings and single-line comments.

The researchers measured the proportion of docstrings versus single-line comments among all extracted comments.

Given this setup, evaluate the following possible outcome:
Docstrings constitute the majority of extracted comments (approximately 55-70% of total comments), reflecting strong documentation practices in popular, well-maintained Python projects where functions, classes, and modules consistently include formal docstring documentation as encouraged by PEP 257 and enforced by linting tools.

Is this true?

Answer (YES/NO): YES